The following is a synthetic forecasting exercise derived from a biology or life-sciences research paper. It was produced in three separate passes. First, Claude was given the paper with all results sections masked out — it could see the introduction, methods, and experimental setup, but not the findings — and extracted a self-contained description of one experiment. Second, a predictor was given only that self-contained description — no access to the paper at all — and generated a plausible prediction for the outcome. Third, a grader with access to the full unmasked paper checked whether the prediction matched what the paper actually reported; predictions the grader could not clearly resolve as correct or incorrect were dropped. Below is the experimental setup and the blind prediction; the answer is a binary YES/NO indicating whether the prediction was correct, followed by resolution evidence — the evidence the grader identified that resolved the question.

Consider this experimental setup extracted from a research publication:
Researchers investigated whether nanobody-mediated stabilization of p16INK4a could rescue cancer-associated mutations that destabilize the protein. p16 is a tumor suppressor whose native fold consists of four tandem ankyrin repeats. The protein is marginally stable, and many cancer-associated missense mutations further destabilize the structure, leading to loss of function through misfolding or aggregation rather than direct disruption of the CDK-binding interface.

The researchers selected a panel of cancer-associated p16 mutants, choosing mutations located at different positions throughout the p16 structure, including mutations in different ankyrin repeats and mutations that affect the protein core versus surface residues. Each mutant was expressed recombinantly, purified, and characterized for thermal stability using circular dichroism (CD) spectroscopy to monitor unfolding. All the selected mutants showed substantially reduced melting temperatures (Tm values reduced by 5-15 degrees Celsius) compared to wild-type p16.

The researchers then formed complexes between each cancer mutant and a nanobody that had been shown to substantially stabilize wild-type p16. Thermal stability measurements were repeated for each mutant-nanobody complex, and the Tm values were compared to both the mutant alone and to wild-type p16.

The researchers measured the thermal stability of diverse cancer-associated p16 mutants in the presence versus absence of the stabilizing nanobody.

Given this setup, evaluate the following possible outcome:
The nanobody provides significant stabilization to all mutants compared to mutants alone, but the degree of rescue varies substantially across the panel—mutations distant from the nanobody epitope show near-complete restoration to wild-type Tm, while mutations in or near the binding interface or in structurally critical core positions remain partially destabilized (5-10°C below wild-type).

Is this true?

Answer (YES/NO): NO